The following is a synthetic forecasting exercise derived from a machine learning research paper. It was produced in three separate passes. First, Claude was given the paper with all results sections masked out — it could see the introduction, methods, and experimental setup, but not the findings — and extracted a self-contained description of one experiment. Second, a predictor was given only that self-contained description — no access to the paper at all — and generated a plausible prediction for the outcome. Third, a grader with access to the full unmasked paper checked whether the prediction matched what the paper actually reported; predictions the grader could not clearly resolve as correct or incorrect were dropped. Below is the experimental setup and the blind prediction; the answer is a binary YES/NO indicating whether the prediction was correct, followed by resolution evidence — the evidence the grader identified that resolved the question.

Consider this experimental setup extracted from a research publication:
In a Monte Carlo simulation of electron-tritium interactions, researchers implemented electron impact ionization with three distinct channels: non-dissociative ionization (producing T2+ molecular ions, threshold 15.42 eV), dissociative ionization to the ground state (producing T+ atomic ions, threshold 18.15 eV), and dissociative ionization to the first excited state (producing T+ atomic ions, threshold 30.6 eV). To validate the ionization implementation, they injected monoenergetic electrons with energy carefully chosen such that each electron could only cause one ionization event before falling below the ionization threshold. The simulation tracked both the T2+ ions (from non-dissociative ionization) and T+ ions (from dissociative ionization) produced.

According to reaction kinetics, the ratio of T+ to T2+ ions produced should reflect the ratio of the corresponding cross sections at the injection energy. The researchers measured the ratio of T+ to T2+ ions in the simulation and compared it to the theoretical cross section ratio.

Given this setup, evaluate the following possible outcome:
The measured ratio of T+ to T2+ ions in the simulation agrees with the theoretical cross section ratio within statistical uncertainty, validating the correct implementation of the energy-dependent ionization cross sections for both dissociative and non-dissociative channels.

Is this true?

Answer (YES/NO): YES